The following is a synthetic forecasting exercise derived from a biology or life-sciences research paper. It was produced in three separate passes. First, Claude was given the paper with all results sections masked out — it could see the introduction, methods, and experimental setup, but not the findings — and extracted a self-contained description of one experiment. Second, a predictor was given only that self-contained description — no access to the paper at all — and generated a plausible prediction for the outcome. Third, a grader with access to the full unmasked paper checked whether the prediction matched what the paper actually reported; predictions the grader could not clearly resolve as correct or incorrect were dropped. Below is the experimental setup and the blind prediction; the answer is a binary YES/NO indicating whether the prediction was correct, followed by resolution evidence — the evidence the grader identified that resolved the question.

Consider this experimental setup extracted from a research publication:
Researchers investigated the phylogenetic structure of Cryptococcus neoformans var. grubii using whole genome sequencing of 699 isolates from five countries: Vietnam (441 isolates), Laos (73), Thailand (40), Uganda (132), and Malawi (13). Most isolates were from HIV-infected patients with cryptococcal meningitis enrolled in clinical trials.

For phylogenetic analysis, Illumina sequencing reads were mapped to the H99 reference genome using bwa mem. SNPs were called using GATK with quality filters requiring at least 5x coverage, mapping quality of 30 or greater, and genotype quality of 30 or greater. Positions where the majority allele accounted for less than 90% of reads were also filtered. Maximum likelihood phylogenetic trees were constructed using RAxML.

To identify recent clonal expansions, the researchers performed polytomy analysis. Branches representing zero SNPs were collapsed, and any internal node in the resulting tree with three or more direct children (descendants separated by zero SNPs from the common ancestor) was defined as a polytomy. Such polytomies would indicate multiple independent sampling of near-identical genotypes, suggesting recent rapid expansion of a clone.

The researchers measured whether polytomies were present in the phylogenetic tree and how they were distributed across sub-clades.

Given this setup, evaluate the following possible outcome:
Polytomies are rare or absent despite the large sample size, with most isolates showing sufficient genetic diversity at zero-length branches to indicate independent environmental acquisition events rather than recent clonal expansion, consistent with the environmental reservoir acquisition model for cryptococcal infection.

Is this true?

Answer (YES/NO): NO